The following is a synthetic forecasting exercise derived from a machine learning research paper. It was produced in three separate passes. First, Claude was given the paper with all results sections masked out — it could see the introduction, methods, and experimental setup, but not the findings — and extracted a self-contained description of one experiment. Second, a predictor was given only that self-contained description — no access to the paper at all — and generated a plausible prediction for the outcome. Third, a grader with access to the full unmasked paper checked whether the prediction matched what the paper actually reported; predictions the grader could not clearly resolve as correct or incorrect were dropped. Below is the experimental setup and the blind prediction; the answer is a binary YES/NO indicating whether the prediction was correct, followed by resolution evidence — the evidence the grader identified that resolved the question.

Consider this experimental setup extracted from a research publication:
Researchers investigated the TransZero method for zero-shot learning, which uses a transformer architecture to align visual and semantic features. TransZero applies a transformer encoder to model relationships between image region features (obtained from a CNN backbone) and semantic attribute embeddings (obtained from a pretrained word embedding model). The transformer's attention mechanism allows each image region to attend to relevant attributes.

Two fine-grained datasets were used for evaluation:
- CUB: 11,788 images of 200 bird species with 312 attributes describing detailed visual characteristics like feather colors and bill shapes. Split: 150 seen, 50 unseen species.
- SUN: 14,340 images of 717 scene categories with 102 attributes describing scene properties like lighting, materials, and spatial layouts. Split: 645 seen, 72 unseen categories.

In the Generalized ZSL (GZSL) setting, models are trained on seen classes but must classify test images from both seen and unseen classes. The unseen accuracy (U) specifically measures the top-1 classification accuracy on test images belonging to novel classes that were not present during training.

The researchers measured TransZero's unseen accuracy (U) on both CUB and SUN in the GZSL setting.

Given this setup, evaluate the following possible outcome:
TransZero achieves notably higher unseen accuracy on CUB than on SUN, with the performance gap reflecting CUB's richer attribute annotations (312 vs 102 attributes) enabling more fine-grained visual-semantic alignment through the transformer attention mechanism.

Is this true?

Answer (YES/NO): YES